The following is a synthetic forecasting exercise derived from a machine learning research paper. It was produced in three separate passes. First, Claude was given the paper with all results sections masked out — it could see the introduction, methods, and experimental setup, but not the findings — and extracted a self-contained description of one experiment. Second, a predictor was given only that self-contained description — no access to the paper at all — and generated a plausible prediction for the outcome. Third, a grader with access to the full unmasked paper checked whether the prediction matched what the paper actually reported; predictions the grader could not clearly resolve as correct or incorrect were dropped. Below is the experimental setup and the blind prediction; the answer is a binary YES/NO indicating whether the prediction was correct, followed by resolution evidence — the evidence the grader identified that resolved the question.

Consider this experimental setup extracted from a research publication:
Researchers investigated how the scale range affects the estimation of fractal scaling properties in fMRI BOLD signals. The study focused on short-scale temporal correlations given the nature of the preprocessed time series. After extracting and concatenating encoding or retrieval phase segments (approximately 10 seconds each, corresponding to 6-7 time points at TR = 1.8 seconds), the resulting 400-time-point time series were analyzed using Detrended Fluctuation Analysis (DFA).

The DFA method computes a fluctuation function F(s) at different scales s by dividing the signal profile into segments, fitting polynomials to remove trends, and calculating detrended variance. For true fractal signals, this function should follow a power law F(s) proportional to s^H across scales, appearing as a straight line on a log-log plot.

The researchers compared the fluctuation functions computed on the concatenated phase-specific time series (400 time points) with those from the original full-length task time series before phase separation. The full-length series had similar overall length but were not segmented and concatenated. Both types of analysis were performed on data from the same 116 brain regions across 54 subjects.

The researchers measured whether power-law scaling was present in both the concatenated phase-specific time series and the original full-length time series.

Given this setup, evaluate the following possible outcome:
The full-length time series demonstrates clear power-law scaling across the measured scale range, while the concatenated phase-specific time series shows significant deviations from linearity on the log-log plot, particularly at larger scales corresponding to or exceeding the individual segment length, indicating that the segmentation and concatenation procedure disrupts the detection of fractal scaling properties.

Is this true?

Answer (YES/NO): NO